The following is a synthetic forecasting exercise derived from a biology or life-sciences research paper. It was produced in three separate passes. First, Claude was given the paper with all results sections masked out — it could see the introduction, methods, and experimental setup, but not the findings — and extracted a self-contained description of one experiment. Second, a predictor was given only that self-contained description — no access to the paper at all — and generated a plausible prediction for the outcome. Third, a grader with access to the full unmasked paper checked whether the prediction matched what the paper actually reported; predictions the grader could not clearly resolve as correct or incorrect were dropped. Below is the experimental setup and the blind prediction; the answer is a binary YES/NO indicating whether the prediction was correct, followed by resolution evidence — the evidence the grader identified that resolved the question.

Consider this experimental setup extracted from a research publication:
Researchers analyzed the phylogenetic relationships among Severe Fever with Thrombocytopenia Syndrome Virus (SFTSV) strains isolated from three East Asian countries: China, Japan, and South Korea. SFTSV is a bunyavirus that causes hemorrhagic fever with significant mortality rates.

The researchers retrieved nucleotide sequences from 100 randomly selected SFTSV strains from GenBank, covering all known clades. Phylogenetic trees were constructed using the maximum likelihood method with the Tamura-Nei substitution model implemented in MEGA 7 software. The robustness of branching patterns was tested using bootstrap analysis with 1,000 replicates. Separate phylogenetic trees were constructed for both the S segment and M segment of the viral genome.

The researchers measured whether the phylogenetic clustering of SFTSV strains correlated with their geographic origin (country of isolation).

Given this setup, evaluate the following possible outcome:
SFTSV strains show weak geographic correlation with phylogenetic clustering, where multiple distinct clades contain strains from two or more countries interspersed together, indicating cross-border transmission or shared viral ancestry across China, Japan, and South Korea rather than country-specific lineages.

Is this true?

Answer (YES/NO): NO